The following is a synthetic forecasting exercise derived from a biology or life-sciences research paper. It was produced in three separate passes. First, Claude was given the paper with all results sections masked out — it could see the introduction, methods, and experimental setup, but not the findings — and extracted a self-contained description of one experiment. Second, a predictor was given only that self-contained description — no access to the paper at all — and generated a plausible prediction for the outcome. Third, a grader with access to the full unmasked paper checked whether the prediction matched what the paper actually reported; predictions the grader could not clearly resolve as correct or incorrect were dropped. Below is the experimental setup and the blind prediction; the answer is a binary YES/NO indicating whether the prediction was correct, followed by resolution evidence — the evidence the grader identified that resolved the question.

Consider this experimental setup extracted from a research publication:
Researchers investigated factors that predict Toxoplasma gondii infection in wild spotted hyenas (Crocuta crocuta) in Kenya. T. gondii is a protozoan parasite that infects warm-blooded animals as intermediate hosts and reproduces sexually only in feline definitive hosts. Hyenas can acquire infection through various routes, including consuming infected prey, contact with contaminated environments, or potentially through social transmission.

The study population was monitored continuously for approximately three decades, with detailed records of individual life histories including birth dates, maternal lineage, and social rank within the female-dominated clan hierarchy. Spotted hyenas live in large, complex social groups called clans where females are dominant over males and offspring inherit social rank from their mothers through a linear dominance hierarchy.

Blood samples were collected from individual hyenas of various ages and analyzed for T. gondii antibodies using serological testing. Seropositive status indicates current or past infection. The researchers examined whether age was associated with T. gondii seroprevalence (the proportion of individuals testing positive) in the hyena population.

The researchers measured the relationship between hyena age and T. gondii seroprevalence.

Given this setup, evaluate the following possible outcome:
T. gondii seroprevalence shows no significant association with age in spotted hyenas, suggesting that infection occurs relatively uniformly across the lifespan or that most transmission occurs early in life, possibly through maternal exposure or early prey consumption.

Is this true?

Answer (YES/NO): NO